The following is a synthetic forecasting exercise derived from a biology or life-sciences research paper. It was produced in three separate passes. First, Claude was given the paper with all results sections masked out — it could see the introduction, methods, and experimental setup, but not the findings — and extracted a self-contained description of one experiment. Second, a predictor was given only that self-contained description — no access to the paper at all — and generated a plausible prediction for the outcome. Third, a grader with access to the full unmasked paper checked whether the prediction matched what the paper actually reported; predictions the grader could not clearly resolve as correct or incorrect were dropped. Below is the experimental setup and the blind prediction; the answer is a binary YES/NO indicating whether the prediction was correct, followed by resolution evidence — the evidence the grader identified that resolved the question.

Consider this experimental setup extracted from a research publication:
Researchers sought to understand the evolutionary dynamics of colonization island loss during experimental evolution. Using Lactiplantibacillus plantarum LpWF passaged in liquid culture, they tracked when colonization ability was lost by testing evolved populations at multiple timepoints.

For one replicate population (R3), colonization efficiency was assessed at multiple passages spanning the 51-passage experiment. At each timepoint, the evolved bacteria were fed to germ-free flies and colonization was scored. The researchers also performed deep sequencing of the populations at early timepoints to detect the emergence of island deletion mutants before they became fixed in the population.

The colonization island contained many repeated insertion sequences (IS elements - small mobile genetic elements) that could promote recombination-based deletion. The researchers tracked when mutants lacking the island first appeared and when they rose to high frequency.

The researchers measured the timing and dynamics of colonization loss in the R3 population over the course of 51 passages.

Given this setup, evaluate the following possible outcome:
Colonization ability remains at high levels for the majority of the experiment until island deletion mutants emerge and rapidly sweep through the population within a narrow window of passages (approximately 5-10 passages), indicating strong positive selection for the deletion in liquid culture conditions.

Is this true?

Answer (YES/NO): NO